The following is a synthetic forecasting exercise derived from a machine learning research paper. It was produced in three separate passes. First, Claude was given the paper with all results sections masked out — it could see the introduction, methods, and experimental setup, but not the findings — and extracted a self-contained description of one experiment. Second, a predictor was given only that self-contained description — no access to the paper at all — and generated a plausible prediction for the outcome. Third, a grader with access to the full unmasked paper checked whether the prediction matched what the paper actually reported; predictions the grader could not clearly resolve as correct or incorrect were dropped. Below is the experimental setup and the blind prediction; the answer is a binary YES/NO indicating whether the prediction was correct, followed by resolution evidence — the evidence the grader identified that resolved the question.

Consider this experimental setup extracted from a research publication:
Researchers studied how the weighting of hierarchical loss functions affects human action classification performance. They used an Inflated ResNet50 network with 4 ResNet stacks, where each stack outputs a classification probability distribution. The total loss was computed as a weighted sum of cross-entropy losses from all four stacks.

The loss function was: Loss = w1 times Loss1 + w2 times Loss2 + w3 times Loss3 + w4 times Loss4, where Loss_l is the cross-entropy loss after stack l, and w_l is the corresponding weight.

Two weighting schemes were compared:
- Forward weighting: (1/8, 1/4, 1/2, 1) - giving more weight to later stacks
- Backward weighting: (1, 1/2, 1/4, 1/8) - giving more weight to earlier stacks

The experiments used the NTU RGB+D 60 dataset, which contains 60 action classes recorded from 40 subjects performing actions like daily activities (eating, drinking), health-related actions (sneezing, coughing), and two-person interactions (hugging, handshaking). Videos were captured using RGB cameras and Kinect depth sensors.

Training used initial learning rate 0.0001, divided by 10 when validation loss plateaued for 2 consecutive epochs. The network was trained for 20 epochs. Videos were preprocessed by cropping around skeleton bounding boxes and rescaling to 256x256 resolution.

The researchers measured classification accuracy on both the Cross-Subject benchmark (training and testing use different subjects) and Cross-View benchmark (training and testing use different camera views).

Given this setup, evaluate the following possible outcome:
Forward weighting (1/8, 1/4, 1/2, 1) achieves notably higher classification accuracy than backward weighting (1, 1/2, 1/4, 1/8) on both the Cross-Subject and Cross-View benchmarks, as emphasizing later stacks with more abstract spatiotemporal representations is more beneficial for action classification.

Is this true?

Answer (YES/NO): YES